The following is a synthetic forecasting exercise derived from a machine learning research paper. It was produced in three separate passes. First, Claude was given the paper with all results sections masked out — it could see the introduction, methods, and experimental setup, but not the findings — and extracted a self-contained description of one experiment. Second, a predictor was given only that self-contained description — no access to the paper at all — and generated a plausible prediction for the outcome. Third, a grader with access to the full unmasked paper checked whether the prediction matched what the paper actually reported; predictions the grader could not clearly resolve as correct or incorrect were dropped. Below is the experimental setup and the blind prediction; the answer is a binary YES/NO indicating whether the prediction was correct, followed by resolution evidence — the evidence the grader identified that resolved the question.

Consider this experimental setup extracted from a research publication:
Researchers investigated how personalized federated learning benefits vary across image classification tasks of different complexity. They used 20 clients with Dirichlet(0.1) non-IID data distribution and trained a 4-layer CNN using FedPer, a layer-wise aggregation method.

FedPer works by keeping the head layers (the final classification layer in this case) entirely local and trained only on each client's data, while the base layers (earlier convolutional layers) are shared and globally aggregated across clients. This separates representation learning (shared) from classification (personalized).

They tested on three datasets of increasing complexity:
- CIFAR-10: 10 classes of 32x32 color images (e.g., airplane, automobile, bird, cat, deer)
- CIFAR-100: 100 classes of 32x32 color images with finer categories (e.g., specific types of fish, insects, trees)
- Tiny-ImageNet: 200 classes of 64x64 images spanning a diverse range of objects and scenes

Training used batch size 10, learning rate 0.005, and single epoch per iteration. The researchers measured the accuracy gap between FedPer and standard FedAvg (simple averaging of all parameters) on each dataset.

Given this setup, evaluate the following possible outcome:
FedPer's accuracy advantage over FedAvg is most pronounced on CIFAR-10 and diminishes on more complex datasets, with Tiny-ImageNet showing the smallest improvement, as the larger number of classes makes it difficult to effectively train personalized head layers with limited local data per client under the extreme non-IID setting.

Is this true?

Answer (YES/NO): NO